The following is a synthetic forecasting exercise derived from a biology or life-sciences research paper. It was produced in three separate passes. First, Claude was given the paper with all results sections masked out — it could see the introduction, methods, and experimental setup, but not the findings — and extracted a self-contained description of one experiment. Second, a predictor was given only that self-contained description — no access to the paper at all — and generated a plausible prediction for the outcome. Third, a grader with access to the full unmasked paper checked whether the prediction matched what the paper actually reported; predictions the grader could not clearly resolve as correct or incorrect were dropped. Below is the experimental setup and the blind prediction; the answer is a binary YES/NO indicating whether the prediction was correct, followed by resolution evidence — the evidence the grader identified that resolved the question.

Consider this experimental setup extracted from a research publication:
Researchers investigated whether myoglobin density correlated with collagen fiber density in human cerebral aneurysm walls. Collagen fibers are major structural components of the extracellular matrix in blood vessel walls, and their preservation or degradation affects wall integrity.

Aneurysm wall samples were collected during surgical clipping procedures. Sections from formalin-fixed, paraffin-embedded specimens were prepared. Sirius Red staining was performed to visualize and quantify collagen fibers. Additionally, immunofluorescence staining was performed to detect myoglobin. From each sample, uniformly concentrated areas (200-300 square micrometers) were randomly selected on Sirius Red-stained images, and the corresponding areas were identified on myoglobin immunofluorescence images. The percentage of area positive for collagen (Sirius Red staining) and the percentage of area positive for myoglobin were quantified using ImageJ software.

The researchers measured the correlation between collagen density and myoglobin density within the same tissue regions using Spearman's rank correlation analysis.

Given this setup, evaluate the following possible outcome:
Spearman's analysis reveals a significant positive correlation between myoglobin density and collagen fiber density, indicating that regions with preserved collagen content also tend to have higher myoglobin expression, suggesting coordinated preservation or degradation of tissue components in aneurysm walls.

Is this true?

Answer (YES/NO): YES